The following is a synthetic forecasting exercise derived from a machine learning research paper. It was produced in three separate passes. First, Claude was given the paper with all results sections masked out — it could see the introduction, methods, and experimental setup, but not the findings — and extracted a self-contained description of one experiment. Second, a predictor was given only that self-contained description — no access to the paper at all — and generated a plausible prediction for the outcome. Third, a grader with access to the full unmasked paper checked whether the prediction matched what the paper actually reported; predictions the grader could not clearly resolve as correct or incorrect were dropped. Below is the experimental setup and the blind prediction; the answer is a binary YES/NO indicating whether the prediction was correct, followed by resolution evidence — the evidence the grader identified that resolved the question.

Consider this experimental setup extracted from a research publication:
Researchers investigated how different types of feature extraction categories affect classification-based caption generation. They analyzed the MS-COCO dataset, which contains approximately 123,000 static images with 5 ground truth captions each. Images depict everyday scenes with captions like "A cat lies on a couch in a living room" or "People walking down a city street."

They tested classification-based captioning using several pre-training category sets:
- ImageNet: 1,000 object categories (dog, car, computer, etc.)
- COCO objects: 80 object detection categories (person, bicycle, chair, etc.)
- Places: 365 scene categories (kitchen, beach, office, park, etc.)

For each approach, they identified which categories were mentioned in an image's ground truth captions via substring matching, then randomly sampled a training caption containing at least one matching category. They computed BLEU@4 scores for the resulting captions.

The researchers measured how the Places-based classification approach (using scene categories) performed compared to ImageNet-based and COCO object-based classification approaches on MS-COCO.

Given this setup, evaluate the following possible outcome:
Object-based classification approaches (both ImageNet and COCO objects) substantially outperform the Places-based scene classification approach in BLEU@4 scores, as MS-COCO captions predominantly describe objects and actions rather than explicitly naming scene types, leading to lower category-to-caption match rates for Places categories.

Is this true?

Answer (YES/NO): YES